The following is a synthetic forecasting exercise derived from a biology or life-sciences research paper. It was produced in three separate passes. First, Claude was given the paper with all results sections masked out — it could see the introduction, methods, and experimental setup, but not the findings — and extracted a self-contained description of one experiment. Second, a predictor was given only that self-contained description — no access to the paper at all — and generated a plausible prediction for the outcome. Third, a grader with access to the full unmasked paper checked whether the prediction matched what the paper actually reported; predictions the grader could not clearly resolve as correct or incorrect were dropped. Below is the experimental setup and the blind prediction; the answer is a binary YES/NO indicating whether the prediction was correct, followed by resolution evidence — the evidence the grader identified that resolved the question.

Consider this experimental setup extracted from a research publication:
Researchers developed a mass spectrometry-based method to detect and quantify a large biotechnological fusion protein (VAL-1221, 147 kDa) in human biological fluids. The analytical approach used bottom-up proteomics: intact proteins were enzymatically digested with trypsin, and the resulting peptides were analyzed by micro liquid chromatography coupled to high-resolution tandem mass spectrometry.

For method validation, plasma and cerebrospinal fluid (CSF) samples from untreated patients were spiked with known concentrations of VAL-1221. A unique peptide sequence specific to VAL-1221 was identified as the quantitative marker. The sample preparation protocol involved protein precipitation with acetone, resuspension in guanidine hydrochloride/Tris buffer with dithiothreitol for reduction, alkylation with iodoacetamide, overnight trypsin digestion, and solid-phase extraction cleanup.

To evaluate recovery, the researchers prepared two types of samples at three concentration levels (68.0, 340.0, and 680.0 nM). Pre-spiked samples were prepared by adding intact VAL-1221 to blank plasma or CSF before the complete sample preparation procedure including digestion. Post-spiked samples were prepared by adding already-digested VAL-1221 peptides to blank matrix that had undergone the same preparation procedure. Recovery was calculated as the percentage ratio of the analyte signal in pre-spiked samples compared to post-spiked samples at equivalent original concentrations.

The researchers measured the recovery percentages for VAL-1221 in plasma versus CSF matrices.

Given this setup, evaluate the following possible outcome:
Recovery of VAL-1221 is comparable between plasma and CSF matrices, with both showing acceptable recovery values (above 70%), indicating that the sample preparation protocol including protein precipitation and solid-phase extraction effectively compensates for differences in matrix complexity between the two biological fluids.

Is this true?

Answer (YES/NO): NO